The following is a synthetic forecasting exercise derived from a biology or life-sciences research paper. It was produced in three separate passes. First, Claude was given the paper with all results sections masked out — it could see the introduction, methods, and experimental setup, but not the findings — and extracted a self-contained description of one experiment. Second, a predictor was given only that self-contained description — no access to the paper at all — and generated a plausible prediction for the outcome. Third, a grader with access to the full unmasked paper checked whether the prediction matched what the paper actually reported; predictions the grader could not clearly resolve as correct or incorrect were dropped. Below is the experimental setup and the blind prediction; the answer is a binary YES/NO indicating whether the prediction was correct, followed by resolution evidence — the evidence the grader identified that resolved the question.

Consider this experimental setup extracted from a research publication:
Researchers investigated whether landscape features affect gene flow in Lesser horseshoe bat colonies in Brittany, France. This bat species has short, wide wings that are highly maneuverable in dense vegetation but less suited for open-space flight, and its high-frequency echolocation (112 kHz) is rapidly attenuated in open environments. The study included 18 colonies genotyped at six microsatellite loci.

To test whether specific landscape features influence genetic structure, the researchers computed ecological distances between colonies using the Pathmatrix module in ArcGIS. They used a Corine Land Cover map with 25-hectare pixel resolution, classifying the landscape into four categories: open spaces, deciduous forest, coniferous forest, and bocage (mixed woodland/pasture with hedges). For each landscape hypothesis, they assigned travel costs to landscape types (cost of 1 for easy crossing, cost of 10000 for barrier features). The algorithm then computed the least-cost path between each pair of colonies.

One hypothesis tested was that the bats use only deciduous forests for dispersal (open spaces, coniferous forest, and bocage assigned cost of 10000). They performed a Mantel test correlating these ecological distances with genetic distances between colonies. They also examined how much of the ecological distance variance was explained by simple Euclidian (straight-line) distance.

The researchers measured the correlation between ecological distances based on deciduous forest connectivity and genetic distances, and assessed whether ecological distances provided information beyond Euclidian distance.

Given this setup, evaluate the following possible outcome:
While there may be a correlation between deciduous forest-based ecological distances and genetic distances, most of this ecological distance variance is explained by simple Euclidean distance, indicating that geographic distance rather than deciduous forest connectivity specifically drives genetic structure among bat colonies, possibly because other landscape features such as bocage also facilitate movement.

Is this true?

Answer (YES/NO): YES